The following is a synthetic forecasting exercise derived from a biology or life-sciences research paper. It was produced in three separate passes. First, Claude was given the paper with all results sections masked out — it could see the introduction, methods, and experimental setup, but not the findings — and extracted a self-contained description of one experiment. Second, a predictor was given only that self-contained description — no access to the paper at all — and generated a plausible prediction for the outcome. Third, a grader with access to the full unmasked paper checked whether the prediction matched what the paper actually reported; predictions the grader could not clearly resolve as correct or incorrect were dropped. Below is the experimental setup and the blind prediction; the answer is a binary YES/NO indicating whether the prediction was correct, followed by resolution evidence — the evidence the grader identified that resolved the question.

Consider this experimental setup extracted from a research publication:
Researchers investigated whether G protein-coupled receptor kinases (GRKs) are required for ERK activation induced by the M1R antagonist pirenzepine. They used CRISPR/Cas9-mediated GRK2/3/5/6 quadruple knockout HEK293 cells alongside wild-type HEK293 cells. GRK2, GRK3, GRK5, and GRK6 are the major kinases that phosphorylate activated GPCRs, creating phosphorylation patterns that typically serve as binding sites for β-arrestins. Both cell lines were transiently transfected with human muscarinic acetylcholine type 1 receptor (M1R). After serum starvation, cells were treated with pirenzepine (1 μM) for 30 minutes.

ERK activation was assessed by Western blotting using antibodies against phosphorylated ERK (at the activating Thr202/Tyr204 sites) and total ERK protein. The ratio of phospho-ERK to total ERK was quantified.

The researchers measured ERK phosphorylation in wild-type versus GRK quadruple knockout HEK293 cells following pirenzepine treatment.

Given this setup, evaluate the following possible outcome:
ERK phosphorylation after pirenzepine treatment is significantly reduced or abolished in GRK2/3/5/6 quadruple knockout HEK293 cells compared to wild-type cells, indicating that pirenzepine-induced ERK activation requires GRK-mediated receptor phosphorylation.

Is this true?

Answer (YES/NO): NO